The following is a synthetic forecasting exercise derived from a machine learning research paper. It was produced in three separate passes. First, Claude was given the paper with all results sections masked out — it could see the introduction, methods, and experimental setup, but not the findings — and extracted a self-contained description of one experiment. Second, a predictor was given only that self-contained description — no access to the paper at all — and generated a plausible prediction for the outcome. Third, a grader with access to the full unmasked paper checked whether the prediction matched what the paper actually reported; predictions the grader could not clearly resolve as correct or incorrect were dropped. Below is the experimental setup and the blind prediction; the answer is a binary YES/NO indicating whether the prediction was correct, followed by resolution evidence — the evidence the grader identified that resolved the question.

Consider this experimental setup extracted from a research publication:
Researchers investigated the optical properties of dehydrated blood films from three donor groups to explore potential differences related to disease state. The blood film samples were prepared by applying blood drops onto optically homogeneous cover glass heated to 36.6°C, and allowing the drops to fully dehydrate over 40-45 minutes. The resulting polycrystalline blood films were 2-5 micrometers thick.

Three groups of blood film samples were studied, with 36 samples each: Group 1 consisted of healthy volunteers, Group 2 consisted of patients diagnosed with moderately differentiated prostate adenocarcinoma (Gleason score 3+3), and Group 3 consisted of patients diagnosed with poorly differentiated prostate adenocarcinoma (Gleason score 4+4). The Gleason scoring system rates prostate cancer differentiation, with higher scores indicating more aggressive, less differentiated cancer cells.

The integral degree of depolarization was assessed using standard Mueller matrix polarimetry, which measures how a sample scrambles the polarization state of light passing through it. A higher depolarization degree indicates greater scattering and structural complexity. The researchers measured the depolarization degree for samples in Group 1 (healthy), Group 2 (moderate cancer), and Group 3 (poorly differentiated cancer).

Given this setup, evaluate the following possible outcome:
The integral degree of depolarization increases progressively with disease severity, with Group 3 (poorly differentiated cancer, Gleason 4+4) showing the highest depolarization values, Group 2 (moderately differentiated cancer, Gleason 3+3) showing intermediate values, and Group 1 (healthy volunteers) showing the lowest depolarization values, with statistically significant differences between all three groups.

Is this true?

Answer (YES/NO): NO